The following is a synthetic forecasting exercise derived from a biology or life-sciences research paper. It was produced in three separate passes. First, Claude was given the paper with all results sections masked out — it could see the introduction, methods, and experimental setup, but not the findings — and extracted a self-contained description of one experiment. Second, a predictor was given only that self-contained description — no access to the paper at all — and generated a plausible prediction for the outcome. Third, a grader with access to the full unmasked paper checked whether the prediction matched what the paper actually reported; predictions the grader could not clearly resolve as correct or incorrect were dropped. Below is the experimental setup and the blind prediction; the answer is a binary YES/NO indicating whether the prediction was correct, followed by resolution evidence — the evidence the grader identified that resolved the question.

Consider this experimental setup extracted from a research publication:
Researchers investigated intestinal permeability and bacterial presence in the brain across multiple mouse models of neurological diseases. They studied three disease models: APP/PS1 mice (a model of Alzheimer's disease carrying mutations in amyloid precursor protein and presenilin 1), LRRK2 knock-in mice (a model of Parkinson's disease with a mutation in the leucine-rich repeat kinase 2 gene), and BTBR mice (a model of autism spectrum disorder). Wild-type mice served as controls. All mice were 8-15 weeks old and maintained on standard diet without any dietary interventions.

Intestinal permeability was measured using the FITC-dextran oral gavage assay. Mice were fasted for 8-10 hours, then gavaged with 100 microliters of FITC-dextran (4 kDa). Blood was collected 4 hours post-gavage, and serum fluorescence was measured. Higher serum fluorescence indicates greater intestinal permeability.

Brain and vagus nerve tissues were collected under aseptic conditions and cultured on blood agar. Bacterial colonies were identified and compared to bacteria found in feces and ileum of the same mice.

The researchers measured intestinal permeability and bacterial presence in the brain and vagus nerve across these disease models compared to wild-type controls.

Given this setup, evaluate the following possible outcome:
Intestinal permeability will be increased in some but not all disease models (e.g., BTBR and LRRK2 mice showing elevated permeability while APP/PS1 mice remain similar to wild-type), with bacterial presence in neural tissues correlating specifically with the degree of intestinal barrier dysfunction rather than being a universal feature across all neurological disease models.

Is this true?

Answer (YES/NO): NO